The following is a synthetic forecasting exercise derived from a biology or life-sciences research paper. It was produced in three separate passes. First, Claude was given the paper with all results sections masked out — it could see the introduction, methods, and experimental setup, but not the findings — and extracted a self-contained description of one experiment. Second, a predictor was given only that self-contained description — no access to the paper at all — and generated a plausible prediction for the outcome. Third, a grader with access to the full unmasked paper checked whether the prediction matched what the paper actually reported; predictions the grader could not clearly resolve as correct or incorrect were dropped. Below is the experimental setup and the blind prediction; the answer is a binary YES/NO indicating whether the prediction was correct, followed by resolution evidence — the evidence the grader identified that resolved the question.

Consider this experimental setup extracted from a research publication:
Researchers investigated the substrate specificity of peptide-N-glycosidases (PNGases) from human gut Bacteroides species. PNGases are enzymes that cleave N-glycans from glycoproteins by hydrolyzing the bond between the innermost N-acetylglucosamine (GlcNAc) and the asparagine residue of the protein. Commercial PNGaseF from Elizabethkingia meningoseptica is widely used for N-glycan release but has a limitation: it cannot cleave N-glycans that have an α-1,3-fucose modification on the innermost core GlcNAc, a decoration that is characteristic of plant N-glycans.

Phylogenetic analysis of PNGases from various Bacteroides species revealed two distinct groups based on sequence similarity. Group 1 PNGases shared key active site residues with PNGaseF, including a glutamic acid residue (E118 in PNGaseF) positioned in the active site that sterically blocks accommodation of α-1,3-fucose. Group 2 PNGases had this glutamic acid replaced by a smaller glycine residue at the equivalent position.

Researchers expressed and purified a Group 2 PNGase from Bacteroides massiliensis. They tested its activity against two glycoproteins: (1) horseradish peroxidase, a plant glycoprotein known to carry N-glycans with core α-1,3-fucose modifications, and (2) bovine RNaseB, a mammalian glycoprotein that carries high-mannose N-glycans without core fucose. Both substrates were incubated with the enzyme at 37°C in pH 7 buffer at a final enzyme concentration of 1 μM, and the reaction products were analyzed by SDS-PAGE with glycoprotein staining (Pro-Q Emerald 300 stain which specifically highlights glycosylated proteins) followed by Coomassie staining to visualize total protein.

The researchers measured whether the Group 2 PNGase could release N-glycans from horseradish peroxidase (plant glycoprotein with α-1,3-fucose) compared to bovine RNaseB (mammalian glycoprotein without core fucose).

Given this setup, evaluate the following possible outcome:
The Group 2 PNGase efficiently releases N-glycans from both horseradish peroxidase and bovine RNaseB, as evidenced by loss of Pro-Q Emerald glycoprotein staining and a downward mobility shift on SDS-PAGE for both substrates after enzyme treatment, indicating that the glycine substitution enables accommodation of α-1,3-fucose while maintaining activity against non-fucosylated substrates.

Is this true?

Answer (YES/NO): NO